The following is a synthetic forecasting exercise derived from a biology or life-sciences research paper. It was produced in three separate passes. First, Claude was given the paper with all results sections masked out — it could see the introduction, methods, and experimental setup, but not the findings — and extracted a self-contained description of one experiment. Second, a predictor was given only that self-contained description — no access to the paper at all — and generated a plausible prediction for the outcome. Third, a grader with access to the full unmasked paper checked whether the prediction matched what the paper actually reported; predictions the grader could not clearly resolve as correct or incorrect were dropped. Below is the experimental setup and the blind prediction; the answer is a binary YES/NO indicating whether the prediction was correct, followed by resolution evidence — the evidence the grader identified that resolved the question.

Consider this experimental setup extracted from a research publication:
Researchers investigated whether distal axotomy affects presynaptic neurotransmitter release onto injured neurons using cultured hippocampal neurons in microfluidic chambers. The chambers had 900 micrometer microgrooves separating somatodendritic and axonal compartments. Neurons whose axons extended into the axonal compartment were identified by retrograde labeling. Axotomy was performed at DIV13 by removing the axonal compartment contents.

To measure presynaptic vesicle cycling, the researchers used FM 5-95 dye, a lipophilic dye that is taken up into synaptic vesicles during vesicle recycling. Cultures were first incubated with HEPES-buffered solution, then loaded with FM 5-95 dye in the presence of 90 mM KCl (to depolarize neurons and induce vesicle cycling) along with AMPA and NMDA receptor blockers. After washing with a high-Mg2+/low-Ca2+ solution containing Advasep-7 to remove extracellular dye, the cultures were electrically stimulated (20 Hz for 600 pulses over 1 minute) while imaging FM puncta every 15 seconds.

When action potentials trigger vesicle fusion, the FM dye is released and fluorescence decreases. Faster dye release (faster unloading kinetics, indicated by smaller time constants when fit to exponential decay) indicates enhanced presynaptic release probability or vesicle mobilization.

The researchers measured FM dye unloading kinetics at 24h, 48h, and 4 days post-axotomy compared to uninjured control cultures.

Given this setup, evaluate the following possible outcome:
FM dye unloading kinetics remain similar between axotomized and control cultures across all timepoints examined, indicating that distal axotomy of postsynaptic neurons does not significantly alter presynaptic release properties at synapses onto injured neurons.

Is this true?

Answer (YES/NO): NO